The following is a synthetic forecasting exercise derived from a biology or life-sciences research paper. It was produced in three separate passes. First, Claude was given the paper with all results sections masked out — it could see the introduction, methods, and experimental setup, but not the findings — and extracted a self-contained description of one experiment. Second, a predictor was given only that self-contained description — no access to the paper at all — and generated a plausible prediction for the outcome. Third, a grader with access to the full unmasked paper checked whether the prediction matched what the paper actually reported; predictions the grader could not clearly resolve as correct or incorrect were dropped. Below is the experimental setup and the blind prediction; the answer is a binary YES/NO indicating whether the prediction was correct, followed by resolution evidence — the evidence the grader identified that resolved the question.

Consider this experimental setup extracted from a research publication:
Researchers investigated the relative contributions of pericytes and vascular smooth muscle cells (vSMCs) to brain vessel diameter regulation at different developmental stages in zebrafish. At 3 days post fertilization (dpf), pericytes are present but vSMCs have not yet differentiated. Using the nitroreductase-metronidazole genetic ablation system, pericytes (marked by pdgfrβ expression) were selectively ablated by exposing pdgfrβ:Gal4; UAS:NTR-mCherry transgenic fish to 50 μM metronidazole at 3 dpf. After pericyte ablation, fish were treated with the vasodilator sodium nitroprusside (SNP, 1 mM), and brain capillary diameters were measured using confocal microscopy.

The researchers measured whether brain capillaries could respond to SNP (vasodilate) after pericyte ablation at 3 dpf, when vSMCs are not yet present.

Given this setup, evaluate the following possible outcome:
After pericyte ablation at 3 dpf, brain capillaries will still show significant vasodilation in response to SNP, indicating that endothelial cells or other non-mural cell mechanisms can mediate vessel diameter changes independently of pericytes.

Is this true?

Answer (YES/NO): NO